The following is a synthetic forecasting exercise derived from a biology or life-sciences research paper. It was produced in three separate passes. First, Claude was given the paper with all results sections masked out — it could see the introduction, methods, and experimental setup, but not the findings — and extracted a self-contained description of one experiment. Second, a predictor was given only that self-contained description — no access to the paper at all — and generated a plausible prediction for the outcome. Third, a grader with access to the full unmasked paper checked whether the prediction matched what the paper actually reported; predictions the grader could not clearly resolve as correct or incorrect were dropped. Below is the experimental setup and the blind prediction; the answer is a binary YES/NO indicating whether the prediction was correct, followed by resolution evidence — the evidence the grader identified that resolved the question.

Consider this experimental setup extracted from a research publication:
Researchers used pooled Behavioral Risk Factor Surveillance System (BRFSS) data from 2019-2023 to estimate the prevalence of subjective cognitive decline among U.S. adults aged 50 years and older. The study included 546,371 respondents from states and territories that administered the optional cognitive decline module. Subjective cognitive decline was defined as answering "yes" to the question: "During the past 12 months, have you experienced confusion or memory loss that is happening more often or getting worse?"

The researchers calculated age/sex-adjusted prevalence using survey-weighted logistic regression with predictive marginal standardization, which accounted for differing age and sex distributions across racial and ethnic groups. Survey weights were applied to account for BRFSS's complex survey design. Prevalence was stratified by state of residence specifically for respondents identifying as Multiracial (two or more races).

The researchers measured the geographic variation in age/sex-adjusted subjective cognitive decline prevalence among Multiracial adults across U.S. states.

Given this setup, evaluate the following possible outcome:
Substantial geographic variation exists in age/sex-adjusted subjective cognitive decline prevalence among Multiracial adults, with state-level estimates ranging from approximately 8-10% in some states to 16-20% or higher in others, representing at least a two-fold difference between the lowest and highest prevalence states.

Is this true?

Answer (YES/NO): NO